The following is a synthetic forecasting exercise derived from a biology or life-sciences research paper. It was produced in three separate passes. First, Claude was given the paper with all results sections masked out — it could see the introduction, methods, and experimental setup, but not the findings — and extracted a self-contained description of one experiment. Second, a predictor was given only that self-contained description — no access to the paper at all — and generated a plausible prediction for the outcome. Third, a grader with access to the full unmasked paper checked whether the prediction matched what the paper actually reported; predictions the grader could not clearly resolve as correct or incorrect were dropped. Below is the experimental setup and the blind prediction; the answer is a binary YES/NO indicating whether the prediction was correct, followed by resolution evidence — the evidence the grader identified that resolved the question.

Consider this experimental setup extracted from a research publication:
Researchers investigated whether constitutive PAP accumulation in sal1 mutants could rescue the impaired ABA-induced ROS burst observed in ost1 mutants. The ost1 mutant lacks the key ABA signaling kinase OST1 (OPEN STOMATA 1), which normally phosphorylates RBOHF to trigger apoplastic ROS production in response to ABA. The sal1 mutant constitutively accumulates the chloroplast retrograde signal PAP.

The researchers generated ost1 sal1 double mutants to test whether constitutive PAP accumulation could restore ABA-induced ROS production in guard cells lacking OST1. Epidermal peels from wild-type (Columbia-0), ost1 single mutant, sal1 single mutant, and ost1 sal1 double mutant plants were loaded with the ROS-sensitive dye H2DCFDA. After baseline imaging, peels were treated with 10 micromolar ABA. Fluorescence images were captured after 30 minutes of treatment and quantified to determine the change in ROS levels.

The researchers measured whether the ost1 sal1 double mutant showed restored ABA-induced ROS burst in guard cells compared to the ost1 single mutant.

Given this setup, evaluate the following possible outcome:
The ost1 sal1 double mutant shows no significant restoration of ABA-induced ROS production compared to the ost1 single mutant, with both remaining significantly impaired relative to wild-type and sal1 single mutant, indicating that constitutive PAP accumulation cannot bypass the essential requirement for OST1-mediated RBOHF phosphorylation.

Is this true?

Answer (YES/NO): NO